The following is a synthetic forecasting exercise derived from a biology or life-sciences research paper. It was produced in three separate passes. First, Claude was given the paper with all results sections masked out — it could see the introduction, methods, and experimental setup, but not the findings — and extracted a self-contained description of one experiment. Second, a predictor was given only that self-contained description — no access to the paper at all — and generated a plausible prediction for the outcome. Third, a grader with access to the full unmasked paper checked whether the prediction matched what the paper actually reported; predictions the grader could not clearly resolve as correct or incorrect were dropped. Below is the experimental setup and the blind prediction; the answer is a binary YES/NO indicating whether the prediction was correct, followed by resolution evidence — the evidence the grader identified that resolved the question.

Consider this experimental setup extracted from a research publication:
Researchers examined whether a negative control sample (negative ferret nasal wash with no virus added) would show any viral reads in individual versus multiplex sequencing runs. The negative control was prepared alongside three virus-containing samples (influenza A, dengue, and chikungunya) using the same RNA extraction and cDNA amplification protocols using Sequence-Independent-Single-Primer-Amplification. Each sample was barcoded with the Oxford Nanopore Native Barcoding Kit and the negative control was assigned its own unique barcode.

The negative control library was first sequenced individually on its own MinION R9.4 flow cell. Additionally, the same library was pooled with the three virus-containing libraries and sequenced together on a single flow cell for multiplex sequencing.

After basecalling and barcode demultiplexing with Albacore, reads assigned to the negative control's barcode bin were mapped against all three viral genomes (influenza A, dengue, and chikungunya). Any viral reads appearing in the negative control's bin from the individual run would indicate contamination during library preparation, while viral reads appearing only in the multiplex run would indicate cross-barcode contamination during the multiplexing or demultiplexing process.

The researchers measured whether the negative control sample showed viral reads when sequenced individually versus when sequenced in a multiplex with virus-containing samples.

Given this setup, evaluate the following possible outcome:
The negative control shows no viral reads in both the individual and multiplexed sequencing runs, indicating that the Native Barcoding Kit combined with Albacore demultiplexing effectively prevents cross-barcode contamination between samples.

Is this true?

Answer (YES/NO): NO